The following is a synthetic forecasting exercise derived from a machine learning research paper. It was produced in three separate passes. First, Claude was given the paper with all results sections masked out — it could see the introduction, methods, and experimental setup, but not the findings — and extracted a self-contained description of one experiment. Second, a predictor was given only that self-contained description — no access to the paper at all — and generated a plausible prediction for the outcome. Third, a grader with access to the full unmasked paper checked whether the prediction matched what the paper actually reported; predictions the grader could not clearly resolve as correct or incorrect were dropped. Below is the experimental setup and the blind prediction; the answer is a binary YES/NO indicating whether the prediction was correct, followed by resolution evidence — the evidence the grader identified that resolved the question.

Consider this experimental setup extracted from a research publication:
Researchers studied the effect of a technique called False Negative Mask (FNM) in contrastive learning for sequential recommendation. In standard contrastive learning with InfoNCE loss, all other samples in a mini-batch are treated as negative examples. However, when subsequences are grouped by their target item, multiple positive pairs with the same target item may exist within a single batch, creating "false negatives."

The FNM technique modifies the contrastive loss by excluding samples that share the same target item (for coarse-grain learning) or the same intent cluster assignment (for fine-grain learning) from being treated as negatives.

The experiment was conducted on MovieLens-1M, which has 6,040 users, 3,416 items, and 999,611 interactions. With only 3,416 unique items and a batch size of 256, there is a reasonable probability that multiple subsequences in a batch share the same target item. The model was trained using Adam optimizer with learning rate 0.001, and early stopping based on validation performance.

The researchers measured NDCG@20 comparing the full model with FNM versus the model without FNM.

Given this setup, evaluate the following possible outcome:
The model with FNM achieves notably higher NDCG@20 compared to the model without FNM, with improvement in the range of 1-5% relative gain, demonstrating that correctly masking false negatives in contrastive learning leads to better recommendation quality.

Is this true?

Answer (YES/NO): NO